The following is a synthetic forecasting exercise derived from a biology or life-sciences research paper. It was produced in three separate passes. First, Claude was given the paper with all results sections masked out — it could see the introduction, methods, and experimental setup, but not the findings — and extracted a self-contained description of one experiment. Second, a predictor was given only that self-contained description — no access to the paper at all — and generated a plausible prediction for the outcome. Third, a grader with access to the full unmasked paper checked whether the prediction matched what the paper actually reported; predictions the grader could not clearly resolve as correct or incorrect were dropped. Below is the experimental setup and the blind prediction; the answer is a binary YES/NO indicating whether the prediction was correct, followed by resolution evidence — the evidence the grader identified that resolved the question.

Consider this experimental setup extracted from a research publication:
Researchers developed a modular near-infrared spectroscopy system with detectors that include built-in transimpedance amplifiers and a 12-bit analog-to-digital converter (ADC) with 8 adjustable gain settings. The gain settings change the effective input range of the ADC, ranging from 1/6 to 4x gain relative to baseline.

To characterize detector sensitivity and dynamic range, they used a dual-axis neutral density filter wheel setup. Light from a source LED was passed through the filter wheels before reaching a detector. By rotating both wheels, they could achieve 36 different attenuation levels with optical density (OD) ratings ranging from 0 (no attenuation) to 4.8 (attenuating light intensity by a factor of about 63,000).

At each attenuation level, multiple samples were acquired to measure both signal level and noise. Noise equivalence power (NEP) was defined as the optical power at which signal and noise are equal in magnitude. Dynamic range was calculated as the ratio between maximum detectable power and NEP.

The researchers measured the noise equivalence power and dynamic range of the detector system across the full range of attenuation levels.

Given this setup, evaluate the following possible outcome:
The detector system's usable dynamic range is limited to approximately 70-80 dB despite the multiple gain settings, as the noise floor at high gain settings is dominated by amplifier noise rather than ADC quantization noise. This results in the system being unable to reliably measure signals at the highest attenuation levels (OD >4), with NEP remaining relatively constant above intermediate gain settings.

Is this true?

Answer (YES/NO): NO